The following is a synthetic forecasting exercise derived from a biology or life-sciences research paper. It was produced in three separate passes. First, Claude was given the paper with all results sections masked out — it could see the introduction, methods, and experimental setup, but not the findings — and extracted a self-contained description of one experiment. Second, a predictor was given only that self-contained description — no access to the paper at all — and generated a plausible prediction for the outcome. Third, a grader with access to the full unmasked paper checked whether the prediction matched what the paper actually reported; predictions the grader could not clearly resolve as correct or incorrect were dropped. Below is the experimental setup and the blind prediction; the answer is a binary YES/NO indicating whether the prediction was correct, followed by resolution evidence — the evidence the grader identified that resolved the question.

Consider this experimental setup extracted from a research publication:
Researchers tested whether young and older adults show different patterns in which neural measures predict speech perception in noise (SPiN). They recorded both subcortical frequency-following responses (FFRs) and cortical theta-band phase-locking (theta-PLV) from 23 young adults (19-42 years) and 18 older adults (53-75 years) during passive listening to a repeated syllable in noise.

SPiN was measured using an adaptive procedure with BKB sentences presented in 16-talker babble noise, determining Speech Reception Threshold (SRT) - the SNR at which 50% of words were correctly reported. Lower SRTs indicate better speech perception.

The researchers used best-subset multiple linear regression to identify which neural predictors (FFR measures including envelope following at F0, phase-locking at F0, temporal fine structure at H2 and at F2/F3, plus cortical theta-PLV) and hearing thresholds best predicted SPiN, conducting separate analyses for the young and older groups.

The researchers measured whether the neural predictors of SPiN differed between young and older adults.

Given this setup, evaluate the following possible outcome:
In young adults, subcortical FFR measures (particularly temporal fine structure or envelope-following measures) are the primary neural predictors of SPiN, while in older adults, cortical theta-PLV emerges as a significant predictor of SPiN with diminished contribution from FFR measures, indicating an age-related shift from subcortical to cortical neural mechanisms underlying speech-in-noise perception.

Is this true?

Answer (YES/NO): NO